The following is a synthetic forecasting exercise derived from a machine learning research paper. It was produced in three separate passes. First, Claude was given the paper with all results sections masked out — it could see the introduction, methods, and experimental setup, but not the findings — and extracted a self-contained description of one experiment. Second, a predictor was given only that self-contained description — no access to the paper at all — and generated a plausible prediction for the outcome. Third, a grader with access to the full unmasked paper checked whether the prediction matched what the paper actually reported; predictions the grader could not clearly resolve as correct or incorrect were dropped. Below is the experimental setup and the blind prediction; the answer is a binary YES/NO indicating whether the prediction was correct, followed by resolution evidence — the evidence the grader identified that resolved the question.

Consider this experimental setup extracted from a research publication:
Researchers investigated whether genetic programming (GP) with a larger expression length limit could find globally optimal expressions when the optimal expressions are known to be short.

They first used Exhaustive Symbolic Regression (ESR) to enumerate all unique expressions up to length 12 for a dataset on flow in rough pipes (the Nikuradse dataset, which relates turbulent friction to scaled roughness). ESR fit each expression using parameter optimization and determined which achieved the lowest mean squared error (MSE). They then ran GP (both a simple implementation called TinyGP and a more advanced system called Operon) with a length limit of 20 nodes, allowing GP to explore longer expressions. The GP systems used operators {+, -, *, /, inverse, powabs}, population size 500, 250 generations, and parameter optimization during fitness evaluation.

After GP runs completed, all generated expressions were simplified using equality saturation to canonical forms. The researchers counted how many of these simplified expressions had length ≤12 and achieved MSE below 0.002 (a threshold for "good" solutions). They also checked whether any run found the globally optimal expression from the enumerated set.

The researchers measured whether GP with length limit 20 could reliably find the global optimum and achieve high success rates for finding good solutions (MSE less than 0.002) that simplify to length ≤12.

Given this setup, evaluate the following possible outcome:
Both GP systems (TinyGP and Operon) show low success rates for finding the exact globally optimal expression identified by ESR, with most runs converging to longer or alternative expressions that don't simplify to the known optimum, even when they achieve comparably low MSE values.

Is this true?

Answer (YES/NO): YES